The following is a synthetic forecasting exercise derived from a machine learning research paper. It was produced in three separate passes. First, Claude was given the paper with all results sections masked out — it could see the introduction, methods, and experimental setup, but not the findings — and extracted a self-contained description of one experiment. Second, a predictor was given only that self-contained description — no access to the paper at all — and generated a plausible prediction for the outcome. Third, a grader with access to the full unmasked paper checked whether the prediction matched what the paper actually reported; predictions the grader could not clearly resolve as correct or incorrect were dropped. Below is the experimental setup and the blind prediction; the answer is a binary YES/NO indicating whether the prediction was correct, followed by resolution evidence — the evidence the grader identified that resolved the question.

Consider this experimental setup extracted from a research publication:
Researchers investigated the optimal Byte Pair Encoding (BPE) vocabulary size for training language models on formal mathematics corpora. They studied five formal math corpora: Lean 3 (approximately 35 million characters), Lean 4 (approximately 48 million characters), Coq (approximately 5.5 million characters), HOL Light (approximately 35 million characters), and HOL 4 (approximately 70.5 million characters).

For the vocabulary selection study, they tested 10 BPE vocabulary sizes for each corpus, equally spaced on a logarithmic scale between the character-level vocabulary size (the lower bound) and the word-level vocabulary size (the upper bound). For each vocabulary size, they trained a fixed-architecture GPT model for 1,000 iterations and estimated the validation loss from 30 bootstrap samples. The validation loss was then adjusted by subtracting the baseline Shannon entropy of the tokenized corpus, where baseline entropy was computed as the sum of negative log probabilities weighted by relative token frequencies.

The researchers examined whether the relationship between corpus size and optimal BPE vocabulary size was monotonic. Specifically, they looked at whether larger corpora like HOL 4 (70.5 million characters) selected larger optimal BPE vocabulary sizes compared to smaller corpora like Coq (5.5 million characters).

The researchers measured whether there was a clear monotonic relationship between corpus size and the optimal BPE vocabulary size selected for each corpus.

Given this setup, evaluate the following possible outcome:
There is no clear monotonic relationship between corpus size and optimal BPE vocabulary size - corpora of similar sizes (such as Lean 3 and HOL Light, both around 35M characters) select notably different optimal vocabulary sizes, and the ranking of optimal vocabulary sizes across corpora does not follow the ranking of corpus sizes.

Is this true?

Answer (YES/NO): YES